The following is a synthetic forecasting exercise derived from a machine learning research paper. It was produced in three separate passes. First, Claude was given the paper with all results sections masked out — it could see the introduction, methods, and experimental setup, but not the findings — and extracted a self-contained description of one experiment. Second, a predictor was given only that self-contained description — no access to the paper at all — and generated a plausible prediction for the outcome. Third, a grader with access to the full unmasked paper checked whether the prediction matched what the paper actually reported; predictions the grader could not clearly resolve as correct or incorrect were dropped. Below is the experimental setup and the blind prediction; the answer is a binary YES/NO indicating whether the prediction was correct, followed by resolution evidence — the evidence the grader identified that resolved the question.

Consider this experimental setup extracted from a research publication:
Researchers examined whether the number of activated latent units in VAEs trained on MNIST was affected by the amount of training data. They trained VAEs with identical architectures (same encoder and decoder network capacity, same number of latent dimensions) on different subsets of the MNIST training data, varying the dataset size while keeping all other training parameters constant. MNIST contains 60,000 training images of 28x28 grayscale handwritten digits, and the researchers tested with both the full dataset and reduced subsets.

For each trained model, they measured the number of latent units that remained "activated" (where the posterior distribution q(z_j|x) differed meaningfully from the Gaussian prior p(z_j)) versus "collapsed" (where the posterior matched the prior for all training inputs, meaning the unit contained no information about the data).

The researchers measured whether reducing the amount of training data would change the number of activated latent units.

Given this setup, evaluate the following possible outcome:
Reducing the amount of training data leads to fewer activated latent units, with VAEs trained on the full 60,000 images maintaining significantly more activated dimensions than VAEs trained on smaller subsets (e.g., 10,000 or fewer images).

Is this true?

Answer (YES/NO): NO